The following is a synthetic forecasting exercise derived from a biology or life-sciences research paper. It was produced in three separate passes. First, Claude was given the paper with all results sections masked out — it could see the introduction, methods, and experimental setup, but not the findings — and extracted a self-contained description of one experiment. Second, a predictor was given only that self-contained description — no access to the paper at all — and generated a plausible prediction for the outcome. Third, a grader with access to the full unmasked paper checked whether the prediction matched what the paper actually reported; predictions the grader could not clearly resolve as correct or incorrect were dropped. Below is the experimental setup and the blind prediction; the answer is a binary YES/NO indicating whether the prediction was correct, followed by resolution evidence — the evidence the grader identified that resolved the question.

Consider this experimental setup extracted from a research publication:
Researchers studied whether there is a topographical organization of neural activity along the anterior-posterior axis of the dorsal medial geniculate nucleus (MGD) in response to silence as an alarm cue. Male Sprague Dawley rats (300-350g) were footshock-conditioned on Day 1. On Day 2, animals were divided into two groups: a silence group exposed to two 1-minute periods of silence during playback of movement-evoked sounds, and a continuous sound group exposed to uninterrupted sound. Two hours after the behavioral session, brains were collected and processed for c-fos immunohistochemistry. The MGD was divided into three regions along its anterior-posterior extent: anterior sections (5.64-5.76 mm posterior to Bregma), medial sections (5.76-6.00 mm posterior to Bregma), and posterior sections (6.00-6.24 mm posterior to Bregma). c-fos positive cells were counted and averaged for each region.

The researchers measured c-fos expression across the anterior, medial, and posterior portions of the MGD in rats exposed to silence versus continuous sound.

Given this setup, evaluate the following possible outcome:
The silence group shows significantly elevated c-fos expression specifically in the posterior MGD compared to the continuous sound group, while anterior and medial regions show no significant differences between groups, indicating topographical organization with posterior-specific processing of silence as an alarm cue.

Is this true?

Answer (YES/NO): NO